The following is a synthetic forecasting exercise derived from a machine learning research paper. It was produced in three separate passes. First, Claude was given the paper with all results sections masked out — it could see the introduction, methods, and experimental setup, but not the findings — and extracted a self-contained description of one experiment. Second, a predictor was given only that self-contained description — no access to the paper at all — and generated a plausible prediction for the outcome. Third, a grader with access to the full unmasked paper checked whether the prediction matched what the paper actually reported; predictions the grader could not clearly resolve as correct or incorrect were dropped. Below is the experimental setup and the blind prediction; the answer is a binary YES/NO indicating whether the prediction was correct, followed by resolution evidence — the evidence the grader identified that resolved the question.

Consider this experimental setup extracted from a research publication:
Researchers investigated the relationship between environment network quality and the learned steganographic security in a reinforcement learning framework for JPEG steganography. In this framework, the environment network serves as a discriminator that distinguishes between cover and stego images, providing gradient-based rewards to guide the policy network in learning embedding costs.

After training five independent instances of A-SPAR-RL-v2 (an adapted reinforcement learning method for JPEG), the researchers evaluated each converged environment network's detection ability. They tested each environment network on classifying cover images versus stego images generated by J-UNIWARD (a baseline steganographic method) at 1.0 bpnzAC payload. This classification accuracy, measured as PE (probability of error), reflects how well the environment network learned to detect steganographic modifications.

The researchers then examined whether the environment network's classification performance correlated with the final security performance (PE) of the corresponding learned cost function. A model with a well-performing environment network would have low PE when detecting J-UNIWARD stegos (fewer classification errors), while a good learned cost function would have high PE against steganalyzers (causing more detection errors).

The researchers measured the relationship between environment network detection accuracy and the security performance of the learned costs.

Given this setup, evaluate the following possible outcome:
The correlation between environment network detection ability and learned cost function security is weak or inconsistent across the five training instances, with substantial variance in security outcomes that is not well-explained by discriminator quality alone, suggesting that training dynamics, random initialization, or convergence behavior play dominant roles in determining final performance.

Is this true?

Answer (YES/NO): NO